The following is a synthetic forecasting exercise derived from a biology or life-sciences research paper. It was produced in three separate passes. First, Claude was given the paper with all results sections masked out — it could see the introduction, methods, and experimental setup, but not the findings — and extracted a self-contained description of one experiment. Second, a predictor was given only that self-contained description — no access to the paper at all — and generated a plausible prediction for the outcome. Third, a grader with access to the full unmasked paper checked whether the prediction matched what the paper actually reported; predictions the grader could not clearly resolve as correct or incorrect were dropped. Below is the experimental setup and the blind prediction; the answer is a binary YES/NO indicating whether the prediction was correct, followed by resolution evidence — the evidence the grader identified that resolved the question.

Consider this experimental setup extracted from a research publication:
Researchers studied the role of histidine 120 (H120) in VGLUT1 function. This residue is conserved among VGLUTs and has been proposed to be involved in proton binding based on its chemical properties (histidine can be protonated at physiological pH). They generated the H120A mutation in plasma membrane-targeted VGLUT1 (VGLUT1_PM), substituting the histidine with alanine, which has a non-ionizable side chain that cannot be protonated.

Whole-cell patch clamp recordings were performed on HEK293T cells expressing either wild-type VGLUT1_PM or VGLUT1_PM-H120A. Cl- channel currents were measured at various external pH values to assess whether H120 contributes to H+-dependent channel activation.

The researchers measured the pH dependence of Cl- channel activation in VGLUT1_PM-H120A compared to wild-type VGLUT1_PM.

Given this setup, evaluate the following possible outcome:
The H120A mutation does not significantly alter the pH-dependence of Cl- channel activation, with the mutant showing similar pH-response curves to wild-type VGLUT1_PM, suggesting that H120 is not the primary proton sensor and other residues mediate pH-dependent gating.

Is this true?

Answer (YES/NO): NO